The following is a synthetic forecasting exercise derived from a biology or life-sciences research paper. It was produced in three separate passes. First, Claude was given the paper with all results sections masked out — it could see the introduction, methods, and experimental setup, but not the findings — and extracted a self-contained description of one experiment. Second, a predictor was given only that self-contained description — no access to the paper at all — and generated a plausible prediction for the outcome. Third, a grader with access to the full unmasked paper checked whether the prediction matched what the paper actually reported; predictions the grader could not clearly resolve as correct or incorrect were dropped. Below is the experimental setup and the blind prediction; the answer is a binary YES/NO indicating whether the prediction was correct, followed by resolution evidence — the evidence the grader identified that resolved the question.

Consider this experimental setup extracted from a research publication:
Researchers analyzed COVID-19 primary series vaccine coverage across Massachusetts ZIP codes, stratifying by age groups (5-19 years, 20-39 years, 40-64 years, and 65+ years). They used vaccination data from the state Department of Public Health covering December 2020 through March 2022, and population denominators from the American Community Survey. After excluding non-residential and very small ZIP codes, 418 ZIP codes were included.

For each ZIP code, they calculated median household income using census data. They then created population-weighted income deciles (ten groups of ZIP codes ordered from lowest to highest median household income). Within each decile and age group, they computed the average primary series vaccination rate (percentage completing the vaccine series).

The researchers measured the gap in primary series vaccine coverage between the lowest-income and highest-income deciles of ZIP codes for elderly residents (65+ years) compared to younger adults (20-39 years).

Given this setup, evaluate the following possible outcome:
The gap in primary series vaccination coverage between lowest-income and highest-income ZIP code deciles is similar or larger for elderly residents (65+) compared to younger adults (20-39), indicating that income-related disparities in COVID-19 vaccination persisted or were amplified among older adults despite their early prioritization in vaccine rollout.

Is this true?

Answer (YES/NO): NO